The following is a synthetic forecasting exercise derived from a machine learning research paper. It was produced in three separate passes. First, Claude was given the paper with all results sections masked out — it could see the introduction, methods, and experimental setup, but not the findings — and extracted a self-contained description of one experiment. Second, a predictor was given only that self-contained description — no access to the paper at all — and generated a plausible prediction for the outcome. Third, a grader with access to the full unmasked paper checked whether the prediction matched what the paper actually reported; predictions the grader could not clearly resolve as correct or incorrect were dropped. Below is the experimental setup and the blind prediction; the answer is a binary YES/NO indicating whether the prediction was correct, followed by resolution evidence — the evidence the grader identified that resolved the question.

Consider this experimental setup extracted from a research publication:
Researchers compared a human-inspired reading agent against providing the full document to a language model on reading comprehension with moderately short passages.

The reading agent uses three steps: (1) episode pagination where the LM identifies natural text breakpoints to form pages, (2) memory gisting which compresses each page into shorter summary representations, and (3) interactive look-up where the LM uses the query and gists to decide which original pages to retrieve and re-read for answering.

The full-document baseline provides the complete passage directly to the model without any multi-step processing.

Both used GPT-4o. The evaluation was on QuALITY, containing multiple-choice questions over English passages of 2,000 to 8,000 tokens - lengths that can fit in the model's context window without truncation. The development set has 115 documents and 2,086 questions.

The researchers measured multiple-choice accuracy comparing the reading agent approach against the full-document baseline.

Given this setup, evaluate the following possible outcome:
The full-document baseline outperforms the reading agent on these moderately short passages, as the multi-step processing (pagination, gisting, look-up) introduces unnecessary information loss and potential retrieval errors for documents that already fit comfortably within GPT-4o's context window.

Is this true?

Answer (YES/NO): YES